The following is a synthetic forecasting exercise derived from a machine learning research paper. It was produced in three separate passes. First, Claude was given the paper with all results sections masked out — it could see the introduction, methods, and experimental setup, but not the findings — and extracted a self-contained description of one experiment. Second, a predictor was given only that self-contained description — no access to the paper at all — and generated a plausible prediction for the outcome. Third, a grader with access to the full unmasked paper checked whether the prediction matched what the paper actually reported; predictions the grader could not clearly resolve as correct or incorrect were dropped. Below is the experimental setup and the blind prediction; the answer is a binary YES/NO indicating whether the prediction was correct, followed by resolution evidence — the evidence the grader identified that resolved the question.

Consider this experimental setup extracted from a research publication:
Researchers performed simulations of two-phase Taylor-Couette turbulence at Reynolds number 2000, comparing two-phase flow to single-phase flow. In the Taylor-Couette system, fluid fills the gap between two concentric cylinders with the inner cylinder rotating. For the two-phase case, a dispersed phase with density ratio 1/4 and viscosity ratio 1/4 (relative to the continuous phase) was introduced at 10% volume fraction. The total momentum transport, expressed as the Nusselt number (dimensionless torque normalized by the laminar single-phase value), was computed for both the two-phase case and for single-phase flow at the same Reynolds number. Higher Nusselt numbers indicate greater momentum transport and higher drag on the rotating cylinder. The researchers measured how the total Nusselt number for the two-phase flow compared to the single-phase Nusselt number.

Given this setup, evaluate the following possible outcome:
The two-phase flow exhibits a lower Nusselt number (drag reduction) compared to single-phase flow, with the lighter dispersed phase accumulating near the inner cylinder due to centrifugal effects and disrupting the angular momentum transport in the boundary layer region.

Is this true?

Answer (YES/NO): YES